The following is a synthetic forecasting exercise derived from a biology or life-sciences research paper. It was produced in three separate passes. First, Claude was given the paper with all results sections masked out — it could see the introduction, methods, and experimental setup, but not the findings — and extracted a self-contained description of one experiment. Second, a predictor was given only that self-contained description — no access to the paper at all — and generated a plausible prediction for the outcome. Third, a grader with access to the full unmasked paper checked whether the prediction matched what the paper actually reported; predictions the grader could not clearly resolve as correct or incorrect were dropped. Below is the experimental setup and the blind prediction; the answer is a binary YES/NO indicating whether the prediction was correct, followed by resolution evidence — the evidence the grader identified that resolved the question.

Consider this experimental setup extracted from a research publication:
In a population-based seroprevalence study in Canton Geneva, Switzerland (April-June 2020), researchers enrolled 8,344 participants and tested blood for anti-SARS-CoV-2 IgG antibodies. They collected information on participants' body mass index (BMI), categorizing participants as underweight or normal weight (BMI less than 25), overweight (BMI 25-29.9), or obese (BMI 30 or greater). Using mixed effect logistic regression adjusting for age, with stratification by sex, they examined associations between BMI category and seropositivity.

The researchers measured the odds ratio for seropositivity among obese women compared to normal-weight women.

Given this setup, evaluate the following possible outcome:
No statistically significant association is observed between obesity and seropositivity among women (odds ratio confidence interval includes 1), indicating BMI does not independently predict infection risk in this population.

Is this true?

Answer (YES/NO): YES